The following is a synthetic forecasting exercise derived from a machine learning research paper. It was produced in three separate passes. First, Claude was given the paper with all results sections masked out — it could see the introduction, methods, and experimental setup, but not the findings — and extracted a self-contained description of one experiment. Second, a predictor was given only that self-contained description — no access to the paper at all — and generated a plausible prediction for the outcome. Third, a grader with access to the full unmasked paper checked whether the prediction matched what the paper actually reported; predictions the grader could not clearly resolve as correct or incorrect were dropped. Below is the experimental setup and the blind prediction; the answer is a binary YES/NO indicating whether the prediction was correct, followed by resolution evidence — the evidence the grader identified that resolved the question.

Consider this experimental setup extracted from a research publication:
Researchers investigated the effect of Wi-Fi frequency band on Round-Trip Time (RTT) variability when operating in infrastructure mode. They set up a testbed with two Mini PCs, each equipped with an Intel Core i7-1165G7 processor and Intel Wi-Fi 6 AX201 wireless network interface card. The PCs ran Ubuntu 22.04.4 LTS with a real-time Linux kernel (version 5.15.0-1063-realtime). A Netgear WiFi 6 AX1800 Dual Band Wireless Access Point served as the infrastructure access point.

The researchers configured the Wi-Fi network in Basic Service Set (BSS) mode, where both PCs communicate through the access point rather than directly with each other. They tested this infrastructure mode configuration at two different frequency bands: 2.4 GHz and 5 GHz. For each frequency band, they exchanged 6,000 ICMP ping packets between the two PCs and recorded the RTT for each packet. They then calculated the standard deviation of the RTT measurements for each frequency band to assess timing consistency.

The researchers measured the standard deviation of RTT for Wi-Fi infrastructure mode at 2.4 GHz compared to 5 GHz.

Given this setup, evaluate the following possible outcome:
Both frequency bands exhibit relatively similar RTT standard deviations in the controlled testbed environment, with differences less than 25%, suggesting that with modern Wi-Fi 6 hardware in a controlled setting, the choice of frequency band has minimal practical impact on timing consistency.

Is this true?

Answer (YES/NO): NO